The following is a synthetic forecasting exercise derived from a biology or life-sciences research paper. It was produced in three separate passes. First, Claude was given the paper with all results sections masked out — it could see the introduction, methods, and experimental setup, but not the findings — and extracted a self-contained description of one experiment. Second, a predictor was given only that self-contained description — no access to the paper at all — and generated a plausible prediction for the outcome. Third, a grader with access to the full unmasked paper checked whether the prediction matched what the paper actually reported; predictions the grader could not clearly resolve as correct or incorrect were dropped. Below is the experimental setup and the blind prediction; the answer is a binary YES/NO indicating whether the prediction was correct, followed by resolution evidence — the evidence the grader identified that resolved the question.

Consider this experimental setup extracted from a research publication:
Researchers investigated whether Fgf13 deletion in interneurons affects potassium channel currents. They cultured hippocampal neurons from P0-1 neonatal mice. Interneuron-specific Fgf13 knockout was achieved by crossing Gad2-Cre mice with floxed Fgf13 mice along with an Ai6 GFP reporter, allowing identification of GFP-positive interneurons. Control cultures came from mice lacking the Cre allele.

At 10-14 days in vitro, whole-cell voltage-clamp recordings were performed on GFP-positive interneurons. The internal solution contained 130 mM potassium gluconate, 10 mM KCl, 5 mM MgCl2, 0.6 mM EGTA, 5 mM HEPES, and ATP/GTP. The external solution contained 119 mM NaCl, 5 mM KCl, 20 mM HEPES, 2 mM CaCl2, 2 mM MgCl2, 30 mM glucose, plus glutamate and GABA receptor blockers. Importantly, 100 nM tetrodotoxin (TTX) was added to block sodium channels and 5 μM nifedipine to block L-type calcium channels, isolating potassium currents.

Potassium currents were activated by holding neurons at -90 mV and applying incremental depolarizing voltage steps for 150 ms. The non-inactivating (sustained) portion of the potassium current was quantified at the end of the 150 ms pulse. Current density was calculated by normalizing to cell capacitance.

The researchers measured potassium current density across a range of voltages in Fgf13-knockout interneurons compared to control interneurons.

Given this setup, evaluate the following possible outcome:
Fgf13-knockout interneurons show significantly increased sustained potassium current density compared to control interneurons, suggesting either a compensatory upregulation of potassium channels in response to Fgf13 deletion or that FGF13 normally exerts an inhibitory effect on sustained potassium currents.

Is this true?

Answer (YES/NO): NO